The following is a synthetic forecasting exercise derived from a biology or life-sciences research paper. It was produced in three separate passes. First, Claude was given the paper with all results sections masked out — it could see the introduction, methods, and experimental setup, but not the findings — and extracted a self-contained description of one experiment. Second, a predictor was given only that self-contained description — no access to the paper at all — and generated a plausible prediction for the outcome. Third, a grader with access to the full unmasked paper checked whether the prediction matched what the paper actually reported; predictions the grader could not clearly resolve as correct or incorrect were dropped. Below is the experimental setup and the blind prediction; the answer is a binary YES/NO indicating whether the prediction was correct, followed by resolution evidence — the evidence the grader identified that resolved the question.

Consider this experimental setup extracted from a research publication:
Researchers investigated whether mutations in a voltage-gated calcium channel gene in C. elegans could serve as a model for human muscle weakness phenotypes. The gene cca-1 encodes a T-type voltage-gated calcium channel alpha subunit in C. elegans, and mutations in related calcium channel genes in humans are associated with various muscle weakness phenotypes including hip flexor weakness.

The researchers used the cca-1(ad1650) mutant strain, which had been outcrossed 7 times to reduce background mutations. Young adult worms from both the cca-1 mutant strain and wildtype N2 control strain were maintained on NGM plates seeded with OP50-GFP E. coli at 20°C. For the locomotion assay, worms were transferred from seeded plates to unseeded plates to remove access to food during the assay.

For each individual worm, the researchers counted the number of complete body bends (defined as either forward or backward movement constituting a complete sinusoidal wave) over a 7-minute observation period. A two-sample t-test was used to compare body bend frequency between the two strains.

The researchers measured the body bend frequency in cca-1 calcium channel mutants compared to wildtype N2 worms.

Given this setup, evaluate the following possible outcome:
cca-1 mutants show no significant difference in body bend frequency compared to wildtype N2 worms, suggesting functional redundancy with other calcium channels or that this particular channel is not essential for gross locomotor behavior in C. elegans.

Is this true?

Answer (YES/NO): NO